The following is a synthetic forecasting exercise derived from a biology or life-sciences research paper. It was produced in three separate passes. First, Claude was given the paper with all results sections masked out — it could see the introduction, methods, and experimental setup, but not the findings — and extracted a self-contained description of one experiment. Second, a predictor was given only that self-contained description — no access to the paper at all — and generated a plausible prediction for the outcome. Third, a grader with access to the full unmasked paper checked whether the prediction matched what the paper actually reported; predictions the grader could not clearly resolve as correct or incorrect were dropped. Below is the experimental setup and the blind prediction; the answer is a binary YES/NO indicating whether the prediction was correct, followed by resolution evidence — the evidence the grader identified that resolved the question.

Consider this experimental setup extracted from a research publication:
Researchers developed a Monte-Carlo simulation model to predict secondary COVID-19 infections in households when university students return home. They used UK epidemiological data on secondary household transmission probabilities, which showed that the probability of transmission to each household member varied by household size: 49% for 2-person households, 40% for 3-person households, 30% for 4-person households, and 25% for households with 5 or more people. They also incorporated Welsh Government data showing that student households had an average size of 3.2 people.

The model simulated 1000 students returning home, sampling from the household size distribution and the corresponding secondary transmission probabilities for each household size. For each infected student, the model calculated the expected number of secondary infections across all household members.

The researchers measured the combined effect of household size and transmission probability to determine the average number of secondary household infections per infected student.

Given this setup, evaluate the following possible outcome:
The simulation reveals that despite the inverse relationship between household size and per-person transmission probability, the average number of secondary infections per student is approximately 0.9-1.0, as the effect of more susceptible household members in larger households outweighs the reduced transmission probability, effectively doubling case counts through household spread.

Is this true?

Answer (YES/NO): YES